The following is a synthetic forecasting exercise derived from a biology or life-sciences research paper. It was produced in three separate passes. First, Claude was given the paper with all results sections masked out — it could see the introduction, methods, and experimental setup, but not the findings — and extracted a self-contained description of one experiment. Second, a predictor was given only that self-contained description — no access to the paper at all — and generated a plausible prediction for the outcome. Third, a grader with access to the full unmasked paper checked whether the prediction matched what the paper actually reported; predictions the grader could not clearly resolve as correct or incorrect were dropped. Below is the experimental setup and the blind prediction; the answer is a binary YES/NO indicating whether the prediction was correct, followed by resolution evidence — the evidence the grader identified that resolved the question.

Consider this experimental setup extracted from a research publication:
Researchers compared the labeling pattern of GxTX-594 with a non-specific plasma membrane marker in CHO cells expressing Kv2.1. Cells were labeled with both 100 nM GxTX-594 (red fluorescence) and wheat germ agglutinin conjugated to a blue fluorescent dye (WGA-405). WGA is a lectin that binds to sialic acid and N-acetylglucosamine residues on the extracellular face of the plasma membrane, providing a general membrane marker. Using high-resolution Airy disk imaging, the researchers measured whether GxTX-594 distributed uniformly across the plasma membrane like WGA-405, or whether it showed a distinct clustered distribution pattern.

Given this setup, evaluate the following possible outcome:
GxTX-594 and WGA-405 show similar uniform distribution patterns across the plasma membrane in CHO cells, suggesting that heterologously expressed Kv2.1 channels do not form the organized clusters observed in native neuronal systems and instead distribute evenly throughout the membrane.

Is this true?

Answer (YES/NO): NO